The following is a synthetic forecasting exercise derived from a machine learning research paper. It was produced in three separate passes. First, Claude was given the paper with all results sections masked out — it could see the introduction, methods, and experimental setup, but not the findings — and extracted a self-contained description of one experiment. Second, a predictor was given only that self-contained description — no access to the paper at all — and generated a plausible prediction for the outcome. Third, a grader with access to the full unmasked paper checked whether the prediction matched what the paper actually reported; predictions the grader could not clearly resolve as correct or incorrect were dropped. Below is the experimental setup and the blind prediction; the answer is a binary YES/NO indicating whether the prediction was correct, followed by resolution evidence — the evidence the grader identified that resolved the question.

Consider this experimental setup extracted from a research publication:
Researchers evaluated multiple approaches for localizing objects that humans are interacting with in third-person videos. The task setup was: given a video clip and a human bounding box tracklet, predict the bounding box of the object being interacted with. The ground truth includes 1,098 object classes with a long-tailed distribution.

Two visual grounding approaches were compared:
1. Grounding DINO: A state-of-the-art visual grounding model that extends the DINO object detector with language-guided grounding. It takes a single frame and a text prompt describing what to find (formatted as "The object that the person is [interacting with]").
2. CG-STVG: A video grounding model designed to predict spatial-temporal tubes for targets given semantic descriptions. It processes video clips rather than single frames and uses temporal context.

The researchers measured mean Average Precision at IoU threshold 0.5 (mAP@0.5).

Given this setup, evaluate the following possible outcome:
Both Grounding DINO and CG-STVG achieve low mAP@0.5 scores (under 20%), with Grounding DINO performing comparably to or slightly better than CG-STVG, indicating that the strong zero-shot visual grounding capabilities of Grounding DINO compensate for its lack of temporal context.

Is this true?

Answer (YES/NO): NO